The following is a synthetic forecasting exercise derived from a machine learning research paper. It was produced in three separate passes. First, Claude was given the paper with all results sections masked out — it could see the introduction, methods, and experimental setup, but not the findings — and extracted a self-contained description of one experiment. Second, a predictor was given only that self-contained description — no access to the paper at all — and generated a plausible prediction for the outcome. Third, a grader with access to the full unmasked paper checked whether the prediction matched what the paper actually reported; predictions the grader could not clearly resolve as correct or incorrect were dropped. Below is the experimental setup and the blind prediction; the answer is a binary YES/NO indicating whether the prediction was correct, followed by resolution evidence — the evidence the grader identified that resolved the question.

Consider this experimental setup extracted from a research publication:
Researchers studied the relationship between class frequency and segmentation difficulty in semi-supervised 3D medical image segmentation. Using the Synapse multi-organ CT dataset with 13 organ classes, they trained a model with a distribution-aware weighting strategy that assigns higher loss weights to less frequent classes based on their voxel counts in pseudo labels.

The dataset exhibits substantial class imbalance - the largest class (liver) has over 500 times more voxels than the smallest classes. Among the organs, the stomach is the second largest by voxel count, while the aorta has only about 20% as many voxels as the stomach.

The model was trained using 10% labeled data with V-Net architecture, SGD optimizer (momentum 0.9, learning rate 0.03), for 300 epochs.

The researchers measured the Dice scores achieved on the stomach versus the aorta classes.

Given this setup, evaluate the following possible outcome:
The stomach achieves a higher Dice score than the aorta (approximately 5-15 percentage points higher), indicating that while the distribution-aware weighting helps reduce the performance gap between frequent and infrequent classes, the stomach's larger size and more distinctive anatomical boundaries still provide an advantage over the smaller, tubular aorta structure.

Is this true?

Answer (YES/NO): NO